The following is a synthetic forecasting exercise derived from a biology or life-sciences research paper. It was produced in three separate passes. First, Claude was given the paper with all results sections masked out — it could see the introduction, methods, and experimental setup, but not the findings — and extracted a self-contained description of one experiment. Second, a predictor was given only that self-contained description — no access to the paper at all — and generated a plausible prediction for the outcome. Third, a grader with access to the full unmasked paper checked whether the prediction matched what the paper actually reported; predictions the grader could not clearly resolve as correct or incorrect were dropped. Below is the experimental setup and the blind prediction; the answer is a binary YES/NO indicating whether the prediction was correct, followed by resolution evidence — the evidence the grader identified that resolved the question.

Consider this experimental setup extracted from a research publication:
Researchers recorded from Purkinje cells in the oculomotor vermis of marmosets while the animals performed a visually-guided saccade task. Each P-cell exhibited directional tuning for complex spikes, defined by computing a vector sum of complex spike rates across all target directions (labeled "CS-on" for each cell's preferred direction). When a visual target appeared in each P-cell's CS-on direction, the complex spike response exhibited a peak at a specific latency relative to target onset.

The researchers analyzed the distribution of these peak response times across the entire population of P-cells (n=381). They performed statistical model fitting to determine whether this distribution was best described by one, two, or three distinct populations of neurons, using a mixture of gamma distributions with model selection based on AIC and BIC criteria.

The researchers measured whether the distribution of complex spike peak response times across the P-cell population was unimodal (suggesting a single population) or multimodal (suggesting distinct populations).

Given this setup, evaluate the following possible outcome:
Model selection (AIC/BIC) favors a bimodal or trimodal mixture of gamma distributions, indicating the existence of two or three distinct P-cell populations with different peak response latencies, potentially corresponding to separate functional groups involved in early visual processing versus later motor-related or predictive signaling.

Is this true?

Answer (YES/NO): YES